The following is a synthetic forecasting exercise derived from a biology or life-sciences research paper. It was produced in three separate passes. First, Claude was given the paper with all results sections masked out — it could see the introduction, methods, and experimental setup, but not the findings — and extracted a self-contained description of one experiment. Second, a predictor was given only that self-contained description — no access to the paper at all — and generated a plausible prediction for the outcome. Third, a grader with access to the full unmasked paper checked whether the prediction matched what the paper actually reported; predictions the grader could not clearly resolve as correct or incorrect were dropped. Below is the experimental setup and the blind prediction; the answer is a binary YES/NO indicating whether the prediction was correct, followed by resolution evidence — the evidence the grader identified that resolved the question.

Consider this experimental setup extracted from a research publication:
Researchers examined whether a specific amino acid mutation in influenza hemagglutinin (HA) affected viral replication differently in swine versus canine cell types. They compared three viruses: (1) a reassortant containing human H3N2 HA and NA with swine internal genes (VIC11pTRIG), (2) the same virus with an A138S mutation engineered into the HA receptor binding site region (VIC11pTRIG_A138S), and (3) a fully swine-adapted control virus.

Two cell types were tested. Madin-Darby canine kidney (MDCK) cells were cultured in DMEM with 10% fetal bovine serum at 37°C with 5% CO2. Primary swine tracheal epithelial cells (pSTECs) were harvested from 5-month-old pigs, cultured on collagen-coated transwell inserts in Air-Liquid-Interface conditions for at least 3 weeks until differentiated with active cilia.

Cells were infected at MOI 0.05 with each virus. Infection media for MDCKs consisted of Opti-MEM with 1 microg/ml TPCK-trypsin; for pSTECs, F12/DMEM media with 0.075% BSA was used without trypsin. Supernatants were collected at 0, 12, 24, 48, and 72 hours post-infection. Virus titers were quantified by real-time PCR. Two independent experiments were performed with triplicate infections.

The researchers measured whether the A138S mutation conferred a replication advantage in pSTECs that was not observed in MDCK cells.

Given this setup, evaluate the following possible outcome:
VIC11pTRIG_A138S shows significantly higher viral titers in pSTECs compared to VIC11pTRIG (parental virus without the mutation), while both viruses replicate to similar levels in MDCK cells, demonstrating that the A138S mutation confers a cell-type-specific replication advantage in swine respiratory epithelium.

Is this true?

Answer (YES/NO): YES